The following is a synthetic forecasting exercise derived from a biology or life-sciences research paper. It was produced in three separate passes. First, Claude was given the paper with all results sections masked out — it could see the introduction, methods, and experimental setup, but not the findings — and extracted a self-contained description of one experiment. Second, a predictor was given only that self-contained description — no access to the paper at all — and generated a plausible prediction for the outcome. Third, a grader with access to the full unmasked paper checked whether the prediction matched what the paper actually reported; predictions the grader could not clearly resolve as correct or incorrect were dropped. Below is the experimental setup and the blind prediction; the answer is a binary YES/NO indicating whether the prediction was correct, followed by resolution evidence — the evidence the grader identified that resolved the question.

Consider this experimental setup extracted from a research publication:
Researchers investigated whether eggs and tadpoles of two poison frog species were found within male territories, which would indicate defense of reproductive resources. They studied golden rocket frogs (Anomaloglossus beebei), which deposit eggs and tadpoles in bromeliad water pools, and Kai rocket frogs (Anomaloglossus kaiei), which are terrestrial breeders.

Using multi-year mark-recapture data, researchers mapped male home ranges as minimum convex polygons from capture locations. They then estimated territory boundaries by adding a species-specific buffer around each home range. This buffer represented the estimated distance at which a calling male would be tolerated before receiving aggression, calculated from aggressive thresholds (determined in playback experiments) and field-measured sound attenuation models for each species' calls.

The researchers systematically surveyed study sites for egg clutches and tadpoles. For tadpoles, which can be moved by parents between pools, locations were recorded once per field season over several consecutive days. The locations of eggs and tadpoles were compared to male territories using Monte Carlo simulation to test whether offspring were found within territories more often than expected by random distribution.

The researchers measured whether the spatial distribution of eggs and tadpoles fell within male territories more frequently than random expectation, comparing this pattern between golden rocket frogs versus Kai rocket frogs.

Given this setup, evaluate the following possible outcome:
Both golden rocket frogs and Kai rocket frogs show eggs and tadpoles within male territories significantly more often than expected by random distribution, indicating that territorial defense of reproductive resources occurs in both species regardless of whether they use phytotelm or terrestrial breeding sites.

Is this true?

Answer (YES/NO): NO